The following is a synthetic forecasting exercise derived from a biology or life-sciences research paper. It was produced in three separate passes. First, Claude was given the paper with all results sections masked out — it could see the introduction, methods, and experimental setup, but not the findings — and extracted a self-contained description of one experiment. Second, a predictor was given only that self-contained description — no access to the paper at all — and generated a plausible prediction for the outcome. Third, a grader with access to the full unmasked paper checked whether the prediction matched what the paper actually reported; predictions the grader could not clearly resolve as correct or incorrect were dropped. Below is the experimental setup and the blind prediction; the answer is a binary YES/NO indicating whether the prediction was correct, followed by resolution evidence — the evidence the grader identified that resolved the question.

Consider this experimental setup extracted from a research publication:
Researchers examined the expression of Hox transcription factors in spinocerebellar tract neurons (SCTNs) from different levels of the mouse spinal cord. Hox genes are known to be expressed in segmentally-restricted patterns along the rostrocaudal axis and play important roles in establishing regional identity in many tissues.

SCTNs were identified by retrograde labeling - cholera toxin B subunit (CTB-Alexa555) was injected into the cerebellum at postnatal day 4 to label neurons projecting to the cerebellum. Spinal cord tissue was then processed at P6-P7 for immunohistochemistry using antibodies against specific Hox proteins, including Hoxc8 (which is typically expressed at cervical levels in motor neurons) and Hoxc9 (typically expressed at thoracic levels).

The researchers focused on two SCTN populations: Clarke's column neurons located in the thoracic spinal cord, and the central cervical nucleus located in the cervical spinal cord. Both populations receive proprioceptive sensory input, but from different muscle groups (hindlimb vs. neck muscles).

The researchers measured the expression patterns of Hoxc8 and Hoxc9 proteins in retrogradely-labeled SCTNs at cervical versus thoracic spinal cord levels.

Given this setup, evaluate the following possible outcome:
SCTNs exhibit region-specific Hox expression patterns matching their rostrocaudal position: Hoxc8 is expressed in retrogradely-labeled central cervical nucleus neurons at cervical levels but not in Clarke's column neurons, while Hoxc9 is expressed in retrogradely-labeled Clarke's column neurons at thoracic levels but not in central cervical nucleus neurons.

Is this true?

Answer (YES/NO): NO